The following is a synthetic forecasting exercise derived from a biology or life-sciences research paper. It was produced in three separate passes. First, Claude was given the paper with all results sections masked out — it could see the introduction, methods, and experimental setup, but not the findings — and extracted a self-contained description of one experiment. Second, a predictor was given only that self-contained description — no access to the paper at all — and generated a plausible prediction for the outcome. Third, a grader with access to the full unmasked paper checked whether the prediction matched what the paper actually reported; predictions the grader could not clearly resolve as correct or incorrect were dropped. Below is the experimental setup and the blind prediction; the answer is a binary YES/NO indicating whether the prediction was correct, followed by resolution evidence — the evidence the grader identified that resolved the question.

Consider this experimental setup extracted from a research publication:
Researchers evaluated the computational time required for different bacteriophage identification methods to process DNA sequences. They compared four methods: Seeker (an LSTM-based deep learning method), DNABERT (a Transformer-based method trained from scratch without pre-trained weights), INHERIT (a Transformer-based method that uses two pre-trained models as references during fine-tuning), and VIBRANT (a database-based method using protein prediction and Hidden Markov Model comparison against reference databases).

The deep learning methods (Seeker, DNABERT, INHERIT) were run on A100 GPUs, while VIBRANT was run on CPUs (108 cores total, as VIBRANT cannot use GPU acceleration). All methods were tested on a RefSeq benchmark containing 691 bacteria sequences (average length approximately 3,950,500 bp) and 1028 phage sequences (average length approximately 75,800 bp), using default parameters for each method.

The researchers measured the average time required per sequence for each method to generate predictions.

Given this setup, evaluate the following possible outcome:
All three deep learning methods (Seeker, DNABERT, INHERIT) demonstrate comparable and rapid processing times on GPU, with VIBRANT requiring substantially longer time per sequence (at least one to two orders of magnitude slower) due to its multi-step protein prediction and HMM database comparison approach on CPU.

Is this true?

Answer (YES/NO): NO